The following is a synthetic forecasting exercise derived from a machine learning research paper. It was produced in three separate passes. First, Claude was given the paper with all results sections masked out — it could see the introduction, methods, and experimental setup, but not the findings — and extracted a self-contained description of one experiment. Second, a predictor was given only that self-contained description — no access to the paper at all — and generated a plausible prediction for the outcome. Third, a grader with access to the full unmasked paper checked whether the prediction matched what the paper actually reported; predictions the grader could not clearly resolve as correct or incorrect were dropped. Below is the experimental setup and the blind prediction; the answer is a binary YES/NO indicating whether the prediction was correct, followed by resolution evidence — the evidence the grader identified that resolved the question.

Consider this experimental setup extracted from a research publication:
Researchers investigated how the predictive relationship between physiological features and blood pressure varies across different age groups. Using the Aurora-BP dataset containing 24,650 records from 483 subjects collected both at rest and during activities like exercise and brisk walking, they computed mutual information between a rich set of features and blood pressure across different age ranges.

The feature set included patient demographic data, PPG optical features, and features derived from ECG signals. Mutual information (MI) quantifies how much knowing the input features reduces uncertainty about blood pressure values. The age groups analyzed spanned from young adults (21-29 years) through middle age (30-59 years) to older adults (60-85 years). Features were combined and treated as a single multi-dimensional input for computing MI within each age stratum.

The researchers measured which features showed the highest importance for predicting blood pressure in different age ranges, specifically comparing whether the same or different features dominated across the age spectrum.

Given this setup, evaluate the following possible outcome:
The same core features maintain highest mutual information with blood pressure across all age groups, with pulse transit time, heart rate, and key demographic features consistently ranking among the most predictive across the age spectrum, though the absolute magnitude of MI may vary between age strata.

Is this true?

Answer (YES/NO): NO